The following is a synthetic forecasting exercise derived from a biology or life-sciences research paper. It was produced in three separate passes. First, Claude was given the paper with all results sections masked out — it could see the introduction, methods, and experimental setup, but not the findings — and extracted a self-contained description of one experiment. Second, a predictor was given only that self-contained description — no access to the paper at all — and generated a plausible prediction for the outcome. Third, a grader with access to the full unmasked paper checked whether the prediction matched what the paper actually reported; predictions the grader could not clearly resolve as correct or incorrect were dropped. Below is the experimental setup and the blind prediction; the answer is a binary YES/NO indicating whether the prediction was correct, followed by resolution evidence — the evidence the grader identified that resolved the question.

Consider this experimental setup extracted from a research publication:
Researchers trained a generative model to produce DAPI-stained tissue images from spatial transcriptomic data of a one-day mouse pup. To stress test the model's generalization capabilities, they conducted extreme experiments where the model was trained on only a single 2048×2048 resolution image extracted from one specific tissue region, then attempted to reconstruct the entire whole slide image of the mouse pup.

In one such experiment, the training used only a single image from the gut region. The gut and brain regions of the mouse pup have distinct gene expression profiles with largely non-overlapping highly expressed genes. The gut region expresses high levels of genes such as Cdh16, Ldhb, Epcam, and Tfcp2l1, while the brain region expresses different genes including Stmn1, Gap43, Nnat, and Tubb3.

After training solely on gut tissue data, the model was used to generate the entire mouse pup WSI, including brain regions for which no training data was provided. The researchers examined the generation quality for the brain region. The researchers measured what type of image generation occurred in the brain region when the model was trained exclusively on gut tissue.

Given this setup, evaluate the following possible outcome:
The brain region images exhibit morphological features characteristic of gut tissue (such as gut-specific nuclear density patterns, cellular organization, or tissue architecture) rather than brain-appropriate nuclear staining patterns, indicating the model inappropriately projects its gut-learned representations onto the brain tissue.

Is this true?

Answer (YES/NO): NO